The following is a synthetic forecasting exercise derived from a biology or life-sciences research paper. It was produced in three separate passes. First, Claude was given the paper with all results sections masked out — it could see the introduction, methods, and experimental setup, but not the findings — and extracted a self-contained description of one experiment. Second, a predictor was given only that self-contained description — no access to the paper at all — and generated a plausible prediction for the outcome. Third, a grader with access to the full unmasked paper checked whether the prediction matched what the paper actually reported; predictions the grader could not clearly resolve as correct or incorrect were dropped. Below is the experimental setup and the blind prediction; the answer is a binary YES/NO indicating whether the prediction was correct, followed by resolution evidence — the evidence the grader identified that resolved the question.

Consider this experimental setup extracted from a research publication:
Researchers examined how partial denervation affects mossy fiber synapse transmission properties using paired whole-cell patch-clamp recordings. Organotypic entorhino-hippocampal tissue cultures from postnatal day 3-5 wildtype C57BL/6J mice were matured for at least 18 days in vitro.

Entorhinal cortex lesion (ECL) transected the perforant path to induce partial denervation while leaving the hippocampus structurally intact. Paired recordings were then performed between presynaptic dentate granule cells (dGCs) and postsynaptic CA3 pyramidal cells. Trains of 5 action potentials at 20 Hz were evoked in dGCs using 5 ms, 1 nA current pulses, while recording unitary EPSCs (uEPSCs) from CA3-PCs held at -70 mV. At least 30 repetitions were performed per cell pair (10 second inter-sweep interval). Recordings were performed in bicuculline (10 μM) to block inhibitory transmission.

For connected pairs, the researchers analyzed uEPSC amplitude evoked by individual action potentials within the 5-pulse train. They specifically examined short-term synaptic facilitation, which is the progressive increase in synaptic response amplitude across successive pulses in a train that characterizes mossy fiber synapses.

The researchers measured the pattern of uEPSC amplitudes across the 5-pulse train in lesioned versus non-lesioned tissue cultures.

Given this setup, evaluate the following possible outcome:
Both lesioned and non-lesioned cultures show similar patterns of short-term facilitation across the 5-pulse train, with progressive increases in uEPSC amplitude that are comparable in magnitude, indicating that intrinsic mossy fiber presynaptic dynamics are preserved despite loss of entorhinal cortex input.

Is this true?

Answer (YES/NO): NO